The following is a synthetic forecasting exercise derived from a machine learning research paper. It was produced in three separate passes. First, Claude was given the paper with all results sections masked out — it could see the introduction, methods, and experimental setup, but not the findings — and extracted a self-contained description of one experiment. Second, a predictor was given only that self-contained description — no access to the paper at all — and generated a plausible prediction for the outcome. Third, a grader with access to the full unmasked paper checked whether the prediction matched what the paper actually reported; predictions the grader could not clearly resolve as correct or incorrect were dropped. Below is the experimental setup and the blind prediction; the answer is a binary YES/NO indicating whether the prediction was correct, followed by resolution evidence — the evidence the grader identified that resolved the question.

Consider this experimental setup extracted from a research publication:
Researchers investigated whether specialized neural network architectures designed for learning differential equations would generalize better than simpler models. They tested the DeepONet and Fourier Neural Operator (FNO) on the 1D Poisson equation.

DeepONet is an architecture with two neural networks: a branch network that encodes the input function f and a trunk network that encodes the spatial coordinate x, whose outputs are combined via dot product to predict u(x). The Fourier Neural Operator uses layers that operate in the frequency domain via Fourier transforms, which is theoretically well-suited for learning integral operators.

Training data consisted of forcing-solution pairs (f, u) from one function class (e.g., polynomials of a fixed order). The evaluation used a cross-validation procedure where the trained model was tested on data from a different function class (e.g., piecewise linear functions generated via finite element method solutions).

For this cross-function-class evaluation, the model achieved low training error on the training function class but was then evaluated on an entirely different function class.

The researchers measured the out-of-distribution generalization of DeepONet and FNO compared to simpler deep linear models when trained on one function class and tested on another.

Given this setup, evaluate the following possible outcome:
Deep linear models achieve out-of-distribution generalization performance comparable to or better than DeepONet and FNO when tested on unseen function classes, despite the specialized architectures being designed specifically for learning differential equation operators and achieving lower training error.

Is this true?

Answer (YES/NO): YES